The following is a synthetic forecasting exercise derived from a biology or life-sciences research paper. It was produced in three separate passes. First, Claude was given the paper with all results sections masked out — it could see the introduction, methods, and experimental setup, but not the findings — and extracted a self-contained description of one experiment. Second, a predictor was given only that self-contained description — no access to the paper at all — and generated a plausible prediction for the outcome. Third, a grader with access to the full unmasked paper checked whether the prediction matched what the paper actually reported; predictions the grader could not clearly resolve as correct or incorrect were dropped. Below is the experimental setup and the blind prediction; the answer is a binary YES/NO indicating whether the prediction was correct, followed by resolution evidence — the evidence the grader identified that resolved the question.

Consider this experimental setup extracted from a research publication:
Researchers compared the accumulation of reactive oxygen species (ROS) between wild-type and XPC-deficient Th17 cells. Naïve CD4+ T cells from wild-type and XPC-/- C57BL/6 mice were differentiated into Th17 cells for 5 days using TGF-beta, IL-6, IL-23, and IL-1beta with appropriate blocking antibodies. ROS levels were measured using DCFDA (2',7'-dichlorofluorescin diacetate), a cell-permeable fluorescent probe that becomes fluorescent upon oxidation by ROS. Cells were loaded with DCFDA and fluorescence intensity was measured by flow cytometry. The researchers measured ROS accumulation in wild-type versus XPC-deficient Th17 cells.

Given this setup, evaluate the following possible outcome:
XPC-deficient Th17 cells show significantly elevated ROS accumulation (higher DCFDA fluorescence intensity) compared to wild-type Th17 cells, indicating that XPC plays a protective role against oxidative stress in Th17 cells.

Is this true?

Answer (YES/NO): YES